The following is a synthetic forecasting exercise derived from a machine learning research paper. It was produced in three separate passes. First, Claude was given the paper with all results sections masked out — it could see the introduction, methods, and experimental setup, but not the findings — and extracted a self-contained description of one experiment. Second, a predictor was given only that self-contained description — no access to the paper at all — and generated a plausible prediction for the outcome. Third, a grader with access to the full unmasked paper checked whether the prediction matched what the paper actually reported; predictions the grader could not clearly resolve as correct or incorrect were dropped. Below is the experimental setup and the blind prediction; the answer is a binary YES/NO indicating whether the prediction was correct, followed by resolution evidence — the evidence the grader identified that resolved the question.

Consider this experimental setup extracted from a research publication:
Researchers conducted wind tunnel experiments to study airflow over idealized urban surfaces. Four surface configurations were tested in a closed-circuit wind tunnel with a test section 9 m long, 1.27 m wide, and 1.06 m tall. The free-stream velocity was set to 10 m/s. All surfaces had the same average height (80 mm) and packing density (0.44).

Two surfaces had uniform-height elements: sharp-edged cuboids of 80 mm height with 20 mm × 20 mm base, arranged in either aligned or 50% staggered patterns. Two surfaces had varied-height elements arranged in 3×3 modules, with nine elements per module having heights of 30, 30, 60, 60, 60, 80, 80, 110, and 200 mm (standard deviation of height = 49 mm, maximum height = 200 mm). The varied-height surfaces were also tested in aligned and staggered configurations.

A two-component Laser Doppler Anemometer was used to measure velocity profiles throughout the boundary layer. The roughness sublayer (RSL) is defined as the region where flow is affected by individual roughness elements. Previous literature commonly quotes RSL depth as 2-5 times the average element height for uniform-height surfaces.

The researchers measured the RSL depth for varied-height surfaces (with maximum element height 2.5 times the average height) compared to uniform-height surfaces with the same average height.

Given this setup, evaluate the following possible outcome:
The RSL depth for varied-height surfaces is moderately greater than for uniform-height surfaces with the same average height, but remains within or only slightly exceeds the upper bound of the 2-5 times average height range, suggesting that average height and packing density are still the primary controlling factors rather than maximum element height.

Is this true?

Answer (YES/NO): NO